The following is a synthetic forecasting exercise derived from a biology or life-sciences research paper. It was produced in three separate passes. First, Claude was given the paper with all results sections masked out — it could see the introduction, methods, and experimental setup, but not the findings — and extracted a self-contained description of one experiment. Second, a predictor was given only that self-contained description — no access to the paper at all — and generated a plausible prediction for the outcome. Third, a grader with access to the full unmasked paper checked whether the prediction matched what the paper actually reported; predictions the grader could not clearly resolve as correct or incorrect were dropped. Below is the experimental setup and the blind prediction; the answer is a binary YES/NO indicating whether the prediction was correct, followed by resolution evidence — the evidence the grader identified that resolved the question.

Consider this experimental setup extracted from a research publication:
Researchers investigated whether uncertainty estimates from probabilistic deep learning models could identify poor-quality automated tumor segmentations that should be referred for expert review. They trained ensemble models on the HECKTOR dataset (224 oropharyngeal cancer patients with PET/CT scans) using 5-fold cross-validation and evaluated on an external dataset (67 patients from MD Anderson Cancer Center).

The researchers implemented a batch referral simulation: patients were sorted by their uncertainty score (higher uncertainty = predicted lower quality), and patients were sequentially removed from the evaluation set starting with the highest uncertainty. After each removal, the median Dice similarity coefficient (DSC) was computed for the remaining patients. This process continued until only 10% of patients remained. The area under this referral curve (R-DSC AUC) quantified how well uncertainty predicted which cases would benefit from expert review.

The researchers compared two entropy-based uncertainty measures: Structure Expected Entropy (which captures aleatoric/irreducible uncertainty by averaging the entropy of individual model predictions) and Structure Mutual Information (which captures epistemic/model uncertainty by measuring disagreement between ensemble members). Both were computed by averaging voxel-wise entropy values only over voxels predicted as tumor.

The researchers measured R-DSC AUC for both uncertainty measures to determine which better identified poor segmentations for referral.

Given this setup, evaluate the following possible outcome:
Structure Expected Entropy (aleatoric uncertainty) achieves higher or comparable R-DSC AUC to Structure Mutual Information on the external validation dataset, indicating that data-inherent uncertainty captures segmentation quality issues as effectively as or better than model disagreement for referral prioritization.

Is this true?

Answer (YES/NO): NO